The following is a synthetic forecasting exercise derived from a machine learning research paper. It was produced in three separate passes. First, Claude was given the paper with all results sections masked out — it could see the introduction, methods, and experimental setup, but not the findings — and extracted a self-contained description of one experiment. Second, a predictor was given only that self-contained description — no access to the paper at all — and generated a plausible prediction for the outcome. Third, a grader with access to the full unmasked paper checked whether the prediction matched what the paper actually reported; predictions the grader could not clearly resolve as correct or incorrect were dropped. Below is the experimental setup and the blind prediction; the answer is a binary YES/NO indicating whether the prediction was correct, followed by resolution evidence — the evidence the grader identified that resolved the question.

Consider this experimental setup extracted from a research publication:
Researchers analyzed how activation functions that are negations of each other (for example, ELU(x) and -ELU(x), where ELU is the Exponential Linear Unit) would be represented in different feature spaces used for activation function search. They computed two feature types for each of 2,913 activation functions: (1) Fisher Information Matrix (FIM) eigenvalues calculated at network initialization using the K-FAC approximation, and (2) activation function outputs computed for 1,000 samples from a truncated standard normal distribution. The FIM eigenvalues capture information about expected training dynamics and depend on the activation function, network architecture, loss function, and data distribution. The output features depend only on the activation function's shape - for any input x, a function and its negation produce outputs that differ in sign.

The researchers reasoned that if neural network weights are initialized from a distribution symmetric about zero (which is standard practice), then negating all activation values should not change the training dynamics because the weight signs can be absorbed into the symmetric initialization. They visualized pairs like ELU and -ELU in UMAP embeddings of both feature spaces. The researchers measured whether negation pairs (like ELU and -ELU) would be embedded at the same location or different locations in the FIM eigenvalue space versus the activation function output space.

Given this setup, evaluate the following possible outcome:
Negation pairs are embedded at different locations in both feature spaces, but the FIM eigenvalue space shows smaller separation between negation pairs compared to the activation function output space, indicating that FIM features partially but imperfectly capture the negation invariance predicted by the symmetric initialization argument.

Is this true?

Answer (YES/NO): NO